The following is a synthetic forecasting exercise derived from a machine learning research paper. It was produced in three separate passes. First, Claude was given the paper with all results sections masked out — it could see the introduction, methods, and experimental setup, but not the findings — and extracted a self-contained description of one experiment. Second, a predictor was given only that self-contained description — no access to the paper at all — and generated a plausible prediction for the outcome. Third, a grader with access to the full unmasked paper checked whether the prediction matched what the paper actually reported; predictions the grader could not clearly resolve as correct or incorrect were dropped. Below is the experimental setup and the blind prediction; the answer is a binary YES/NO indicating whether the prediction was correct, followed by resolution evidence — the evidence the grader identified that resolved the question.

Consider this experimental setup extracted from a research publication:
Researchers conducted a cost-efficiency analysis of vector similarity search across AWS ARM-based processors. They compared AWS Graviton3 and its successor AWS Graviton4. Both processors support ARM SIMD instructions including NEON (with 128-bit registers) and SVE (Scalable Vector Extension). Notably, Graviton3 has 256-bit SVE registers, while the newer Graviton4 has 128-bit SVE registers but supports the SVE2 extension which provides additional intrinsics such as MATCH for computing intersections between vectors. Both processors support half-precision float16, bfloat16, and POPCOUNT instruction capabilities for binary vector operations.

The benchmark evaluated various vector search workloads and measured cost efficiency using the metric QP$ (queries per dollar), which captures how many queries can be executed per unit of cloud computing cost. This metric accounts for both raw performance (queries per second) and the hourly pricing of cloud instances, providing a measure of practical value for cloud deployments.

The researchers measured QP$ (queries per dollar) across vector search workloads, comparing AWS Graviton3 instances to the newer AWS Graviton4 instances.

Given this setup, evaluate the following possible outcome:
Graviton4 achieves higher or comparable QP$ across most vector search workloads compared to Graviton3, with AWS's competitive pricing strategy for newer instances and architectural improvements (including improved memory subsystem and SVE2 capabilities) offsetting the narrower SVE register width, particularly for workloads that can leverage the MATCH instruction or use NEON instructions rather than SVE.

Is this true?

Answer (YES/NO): NO